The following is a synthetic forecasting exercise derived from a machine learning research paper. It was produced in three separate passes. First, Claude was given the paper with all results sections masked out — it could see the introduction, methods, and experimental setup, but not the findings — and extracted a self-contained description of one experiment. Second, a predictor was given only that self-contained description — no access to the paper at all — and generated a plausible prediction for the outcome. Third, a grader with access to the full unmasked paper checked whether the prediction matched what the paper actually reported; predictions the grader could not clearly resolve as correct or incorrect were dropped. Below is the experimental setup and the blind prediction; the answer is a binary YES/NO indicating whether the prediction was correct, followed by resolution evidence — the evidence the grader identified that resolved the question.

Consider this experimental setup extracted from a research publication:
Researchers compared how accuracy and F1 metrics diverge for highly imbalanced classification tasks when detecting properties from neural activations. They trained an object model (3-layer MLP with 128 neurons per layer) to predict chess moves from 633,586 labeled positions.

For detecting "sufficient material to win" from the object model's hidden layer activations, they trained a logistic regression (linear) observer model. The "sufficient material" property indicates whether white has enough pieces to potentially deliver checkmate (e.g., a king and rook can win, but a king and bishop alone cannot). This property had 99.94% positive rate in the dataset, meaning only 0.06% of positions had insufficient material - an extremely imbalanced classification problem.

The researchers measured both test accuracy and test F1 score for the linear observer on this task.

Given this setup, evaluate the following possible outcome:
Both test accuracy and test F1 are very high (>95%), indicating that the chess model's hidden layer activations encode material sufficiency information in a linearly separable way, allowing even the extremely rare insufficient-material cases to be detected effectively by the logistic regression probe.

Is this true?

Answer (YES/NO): NO